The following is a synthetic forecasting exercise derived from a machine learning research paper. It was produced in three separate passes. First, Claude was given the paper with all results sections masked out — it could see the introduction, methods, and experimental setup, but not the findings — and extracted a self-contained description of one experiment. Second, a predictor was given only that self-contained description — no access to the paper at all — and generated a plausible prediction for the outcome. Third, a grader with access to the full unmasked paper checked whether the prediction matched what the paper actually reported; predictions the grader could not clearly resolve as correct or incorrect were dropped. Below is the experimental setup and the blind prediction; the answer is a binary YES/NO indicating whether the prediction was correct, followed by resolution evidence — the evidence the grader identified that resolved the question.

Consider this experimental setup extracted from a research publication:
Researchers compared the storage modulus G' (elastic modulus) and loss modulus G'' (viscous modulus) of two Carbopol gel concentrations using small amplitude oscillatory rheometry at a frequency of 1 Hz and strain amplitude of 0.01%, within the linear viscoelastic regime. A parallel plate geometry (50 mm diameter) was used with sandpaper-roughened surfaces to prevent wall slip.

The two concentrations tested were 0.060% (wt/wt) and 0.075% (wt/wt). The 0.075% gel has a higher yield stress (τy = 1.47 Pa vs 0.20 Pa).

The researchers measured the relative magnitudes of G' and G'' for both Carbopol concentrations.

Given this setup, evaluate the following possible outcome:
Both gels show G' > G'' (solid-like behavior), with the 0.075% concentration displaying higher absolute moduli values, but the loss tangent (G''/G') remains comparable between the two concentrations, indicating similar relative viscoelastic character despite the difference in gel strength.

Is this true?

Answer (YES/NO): NO